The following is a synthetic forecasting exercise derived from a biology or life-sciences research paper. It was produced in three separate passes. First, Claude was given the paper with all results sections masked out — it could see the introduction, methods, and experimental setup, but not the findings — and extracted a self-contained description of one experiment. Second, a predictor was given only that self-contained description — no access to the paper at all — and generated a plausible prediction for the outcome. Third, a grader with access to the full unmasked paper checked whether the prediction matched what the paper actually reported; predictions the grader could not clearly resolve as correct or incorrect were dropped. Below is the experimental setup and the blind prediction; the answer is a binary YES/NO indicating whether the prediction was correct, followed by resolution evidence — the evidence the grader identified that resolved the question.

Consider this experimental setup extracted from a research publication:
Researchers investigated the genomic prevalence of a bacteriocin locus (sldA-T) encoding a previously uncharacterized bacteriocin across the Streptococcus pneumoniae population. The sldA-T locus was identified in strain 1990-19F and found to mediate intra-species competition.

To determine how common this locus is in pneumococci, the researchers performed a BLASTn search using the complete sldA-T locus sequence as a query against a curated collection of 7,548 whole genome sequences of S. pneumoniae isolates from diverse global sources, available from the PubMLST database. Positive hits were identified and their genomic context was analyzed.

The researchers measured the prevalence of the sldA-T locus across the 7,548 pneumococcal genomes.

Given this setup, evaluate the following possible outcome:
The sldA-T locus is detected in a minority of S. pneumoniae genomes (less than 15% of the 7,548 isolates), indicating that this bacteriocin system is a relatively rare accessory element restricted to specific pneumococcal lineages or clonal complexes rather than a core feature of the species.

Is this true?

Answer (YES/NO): YES